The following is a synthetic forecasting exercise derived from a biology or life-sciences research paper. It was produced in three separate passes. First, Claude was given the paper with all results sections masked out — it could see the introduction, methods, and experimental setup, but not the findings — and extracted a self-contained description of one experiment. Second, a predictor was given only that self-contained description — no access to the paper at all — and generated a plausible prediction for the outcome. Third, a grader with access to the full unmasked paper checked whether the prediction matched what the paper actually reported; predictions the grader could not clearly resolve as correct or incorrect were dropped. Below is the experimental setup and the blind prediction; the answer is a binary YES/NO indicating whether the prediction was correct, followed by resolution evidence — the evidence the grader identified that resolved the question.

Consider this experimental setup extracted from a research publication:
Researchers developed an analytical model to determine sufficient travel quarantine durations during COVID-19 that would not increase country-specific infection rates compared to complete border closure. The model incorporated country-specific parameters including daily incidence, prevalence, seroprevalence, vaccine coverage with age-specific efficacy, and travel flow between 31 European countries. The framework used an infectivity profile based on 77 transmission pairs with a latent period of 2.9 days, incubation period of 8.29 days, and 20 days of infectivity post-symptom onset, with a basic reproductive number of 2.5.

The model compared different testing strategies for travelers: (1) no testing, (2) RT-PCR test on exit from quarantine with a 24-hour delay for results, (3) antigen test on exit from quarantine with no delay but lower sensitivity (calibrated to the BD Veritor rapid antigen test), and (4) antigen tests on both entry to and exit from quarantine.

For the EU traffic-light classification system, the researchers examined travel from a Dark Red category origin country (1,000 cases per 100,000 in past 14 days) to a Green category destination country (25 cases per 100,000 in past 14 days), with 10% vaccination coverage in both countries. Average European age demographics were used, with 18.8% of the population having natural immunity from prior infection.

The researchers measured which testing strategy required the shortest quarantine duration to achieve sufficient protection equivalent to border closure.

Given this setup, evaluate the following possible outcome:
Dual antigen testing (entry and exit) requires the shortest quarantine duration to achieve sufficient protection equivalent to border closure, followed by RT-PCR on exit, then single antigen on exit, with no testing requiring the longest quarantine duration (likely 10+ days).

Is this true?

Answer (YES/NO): NO